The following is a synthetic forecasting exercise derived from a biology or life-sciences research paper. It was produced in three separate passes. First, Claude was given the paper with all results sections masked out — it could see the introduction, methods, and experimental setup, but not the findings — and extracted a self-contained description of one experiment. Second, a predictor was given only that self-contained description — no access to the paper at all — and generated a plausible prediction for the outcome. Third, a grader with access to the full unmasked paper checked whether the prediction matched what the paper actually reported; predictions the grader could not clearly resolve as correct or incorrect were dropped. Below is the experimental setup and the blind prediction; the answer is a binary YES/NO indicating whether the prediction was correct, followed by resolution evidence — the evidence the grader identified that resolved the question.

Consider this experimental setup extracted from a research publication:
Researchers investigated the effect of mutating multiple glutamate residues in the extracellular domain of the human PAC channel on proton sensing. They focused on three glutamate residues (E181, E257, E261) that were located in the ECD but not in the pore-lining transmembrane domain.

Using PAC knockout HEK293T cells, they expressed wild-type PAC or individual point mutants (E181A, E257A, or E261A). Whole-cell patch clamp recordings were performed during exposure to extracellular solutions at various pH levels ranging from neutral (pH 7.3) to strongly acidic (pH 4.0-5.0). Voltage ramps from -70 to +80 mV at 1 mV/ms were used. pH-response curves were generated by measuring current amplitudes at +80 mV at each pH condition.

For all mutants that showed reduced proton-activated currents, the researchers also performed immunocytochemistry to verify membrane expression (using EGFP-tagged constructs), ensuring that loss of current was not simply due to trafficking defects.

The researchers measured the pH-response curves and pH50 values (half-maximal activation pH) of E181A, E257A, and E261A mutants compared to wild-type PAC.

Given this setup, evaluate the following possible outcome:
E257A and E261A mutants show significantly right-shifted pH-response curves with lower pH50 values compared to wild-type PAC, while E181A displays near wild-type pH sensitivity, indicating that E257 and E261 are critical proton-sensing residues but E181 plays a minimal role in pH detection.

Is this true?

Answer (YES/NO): NO